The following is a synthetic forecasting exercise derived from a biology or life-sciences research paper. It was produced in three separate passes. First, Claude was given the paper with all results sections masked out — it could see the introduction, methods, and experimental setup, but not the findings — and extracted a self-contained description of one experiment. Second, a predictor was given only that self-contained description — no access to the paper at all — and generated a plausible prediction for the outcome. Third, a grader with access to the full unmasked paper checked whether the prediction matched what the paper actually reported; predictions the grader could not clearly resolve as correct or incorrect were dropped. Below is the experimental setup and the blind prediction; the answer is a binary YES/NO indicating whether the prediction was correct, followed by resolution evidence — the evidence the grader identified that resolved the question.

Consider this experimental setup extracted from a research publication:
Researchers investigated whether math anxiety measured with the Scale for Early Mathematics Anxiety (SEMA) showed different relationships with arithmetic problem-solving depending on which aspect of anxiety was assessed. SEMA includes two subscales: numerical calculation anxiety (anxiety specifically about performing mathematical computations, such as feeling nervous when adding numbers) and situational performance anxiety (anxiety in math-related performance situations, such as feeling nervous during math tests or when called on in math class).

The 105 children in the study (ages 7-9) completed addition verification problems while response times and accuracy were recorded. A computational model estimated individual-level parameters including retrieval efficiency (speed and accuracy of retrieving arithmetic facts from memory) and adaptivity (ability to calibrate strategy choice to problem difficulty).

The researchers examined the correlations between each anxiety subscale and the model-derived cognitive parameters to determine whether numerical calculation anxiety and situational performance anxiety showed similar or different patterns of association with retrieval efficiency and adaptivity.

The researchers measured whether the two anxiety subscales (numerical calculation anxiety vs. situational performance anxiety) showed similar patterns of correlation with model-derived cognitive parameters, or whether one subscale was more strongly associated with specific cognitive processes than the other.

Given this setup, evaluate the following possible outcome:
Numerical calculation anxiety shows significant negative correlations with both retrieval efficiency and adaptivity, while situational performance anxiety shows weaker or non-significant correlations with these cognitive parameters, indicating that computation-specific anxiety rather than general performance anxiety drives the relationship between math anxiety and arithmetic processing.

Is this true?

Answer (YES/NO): NO